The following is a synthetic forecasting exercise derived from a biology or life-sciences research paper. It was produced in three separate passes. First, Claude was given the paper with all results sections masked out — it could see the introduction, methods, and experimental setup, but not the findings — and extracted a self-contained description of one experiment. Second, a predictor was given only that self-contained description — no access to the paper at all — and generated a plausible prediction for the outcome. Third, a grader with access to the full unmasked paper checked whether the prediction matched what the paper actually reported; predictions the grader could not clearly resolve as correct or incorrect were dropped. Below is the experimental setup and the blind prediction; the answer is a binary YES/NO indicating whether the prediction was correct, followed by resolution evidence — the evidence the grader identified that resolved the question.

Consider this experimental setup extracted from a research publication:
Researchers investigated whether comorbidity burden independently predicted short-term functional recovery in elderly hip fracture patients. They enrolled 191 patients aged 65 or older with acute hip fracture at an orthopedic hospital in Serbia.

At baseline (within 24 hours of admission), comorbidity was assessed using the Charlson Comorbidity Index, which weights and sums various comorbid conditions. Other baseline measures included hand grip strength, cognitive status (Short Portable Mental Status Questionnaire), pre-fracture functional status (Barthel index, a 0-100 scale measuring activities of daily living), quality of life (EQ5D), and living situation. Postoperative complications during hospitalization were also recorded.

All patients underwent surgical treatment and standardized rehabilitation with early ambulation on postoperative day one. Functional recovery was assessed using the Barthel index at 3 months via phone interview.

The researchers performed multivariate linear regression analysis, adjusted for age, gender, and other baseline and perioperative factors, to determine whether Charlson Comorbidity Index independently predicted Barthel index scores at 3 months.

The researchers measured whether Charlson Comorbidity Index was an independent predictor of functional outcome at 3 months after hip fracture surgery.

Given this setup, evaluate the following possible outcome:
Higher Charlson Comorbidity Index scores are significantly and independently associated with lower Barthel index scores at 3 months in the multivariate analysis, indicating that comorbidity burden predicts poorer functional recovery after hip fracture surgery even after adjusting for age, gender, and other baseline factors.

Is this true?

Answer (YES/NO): NO